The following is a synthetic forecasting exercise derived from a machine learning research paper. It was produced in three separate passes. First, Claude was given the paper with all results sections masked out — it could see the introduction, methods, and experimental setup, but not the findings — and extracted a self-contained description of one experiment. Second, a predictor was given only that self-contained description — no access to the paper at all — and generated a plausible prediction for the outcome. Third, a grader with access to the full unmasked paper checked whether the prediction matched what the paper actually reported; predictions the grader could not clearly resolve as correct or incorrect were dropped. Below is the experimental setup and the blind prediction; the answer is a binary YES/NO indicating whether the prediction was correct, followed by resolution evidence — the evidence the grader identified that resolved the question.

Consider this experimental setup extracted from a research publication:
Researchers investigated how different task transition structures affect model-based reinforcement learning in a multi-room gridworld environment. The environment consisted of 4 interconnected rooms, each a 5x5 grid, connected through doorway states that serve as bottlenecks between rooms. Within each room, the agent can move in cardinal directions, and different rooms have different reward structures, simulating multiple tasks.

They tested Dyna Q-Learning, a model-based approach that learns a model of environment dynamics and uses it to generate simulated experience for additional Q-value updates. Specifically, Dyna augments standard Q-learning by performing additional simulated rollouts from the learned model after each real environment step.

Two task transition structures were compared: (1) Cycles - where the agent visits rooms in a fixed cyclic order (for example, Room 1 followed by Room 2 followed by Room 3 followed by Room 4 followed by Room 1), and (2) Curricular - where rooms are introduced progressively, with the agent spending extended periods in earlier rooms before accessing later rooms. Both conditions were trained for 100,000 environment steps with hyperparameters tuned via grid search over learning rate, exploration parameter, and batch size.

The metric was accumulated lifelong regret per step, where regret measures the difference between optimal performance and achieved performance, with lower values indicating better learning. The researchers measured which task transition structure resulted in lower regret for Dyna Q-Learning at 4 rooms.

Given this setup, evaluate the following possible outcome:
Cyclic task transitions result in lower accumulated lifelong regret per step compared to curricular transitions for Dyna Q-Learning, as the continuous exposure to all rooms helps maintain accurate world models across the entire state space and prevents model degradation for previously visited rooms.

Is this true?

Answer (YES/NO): YES